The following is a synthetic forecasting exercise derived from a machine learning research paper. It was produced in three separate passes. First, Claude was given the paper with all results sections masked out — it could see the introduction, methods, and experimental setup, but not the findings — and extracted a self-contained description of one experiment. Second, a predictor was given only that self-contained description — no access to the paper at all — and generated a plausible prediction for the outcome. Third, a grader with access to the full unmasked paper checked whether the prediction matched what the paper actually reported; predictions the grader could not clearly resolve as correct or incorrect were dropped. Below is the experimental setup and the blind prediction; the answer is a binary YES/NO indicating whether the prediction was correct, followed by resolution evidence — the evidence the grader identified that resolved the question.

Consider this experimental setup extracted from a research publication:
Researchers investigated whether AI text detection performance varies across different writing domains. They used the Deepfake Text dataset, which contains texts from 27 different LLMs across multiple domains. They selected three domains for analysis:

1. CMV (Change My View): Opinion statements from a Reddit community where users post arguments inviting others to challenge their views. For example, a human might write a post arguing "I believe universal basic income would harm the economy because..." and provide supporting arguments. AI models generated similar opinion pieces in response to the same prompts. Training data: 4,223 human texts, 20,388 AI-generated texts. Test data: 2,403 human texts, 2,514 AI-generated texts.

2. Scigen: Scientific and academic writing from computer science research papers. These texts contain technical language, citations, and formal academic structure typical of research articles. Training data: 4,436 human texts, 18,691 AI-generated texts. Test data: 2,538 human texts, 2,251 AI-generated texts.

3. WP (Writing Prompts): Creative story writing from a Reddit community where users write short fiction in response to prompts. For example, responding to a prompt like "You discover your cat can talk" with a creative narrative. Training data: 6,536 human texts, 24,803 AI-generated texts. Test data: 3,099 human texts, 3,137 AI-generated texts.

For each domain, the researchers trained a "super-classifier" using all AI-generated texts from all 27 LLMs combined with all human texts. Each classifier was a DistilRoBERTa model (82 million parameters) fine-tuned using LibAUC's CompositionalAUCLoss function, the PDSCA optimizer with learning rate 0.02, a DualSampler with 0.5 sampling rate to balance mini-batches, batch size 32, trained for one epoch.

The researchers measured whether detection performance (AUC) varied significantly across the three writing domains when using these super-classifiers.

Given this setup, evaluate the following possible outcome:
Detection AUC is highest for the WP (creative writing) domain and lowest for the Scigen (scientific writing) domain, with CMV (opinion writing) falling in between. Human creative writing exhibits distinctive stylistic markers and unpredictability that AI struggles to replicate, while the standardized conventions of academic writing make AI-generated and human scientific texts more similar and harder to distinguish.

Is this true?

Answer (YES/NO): NO